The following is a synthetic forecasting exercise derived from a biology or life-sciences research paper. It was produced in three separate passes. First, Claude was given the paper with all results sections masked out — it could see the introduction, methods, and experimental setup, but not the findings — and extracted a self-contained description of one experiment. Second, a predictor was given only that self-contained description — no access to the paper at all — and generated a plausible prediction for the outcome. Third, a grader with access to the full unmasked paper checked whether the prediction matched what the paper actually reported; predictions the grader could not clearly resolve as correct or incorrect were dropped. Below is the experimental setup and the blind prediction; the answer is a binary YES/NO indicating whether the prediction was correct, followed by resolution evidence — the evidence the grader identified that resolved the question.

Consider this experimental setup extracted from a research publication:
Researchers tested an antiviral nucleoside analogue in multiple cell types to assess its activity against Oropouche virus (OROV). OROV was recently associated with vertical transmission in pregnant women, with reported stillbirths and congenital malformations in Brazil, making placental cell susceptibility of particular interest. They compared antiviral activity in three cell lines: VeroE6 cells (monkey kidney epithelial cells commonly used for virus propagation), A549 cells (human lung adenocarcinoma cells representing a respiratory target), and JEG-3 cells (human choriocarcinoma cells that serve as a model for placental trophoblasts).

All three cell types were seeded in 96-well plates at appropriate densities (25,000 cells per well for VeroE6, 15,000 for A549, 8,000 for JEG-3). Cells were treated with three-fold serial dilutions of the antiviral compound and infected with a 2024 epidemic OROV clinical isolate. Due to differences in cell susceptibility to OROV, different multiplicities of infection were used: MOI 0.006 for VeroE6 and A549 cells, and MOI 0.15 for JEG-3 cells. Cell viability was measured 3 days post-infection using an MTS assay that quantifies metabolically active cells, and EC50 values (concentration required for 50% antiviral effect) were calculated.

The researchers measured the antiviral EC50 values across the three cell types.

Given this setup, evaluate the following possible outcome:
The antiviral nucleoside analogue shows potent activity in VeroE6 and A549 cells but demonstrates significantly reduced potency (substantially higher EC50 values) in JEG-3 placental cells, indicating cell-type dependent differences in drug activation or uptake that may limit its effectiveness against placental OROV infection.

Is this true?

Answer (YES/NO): NO